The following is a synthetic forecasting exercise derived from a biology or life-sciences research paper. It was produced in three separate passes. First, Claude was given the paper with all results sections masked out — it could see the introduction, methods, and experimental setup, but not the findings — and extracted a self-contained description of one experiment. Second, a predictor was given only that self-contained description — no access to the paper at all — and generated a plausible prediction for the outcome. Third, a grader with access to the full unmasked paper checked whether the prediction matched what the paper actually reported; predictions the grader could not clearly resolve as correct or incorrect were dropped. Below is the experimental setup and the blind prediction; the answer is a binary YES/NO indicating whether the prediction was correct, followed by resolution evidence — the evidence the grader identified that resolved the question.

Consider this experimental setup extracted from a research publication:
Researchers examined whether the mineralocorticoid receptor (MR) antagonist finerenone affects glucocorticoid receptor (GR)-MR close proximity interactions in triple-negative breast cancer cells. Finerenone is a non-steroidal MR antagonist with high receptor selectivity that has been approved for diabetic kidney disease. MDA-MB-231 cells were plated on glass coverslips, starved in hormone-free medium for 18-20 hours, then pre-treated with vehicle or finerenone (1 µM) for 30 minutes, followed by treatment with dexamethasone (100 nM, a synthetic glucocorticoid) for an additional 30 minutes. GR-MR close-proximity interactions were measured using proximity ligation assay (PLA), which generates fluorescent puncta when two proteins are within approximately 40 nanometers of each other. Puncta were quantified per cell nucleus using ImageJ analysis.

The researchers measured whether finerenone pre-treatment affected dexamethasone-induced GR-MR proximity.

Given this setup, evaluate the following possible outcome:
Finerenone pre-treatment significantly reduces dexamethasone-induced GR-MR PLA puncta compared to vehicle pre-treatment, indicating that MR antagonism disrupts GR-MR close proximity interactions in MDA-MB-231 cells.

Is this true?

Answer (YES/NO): YES